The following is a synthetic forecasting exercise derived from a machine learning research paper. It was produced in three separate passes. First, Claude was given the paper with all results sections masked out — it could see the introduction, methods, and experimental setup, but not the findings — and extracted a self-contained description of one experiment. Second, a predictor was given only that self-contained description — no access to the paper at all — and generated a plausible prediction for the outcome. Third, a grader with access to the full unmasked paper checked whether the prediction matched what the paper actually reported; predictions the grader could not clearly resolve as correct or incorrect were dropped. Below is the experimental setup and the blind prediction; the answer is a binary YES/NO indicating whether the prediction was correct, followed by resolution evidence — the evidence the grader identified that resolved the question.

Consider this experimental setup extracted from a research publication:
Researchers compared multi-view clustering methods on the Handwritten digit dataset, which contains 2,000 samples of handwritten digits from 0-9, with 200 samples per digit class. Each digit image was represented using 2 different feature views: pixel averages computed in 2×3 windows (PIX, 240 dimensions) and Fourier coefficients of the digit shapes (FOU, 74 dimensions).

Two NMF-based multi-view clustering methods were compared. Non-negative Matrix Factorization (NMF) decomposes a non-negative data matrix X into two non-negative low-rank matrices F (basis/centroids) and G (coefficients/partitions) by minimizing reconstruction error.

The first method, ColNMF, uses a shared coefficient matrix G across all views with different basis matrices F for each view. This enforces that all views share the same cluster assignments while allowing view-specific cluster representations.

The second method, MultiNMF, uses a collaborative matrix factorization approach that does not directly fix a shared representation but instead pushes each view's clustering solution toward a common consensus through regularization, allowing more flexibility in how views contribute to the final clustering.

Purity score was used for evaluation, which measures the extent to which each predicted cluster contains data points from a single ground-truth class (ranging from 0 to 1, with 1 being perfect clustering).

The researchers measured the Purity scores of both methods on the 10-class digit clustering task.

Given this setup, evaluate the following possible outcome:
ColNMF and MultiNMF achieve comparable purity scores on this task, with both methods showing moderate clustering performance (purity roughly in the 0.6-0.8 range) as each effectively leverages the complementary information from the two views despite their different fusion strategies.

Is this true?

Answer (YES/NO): NO